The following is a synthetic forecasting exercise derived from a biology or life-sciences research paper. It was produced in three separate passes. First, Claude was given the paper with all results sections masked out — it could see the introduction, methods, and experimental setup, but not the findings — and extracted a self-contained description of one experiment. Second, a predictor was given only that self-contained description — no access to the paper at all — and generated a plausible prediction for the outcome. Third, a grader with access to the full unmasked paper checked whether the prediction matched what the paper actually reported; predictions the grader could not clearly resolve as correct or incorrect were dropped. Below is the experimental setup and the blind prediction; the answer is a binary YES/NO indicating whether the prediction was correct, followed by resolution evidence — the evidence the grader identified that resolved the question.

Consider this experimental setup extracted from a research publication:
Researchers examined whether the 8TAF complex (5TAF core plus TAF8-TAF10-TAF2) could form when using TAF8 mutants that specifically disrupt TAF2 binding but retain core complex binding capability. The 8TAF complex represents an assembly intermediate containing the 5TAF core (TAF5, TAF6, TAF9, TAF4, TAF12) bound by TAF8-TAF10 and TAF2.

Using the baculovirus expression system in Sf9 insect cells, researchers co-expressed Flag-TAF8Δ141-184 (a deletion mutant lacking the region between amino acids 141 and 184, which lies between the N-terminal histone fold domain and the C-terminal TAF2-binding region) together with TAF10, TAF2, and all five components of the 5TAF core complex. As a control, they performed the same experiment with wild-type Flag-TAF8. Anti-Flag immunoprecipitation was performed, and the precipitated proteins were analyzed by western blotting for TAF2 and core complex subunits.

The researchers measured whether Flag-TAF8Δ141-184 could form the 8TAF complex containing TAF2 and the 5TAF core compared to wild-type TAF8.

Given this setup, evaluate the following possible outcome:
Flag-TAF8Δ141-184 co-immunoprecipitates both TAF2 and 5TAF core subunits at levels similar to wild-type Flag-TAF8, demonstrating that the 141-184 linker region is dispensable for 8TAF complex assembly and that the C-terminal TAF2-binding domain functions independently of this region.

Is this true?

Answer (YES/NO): NO